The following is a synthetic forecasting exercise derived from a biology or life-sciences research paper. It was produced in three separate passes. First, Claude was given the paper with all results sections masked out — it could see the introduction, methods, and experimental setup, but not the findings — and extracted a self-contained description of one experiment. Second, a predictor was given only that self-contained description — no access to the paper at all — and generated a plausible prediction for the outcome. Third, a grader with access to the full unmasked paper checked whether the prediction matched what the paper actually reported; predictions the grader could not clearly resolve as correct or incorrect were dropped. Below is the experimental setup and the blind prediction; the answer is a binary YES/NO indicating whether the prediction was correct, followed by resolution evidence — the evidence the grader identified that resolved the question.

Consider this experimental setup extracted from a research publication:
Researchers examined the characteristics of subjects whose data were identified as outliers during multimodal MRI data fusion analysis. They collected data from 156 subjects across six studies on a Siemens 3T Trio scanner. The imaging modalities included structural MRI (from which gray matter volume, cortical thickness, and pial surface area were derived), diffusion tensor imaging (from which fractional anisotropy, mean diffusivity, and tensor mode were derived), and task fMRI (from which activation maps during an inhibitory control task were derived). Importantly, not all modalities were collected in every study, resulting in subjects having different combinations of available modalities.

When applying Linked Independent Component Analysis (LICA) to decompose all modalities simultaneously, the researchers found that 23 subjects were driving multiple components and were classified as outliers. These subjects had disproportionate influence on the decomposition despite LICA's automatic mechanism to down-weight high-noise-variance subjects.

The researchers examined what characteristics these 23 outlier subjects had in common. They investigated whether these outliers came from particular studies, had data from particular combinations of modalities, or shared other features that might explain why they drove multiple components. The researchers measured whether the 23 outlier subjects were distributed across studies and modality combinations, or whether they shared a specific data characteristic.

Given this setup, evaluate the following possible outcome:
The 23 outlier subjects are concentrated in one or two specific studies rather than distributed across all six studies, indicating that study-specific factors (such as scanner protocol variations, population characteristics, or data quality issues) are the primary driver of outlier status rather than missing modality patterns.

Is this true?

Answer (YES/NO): NO